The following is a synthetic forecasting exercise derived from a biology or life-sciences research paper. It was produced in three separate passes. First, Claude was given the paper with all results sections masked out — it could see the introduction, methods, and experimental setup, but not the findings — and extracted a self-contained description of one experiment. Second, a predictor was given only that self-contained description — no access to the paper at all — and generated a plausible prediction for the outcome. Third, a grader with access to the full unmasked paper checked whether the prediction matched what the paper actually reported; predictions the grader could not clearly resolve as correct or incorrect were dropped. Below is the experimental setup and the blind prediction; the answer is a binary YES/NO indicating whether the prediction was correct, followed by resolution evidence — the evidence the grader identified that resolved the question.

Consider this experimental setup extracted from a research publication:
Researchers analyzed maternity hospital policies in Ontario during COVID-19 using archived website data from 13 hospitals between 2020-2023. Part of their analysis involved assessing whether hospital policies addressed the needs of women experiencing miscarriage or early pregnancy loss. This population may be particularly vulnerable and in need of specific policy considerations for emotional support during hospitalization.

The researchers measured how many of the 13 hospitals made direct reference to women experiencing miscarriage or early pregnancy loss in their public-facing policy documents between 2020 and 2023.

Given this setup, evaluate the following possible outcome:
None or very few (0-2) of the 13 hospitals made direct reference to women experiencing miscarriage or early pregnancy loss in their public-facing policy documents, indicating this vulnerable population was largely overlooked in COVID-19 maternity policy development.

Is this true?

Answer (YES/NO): YES